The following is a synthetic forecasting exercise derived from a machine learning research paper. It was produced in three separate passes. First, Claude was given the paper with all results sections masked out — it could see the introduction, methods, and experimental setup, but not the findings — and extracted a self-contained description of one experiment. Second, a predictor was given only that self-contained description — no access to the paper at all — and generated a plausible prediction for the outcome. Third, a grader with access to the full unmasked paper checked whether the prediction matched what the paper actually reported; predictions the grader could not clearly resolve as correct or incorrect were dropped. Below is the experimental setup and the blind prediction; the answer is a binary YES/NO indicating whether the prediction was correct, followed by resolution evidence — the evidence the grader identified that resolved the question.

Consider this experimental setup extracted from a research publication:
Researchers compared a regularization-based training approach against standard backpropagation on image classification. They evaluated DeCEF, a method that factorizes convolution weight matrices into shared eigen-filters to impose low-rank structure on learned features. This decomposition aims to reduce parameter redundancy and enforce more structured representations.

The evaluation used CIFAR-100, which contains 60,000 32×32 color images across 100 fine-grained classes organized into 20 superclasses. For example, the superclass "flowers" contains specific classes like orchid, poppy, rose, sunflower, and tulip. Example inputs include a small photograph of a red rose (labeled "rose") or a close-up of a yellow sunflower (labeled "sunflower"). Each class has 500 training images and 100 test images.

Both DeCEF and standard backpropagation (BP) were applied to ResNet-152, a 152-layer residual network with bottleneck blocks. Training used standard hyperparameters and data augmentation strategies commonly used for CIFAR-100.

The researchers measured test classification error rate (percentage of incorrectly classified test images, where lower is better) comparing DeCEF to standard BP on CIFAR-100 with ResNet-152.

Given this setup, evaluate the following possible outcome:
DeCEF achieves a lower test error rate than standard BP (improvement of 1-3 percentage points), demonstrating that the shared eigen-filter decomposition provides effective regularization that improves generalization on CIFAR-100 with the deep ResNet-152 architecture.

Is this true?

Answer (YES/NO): NO